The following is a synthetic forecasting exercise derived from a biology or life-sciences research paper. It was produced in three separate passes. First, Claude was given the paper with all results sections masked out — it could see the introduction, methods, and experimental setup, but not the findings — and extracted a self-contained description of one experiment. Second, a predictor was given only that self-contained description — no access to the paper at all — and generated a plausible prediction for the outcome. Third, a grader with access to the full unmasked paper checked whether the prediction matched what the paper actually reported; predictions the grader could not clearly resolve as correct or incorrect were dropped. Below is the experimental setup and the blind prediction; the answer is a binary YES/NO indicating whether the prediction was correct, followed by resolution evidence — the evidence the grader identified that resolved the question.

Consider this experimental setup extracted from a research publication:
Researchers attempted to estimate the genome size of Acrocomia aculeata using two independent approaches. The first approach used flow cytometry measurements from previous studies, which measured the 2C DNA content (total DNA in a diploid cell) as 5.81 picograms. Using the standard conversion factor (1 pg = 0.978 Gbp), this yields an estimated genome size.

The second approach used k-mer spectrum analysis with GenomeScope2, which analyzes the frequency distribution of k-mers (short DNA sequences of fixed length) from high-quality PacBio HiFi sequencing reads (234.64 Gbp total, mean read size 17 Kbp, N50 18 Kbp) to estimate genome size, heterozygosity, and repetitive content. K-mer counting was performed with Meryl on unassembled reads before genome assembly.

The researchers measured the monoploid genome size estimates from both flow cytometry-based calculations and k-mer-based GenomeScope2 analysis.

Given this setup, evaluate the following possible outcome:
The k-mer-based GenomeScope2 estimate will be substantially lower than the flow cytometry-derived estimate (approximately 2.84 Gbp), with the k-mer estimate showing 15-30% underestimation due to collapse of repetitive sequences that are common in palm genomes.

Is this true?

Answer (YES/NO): NO